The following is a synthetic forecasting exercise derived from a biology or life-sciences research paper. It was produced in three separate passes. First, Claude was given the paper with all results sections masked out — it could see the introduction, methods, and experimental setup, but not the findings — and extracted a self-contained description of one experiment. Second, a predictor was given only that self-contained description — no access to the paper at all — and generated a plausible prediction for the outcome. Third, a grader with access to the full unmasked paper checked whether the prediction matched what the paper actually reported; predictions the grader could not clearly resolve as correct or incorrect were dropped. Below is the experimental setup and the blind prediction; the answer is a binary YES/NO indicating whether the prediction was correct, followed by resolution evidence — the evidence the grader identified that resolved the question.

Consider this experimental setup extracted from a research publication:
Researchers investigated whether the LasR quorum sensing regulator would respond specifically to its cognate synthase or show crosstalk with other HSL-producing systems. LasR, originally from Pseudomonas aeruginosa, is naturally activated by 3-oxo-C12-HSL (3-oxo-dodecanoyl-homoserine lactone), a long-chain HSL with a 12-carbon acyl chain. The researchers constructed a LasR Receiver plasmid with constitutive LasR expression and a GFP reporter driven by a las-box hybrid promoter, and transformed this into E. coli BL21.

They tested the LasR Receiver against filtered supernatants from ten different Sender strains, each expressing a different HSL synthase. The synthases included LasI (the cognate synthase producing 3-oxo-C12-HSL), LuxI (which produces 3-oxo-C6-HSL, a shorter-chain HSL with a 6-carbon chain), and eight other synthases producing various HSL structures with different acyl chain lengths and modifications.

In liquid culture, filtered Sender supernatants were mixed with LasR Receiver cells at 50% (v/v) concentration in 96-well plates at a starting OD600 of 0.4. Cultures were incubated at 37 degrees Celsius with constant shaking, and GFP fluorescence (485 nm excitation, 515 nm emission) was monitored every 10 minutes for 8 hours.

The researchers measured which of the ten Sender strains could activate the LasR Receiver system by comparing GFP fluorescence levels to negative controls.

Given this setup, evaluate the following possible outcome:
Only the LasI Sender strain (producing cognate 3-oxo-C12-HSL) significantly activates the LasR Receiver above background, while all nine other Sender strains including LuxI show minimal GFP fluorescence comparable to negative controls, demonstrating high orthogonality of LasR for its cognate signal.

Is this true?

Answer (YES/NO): NO